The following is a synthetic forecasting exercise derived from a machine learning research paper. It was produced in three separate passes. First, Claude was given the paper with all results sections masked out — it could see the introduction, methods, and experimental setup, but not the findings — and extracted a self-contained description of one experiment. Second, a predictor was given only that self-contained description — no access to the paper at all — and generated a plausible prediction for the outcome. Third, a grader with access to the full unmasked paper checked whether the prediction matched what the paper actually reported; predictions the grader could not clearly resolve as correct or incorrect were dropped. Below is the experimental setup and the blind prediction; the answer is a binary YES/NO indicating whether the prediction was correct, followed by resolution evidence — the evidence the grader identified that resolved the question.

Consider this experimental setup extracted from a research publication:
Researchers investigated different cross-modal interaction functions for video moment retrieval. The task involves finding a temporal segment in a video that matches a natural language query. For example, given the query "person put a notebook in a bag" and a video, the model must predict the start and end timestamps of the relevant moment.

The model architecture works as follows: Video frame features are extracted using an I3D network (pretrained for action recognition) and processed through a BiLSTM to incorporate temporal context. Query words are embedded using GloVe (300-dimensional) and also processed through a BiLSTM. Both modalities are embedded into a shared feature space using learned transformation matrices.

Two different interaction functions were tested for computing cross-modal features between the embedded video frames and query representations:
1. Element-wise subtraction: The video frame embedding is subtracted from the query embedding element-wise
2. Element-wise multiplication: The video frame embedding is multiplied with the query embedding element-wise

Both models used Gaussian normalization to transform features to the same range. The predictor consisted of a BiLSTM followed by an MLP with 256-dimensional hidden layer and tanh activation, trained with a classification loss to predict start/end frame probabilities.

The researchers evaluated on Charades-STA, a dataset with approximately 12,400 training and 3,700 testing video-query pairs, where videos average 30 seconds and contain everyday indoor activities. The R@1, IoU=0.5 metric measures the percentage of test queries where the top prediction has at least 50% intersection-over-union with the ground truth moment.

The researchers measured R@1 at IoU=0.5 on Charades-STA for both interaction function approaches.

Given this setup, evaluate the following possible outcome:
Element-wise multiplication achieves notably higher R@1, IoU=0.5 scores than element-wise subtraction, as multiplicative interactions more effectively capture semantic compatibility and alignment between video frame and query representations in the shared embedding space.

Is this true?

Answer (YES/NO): YES